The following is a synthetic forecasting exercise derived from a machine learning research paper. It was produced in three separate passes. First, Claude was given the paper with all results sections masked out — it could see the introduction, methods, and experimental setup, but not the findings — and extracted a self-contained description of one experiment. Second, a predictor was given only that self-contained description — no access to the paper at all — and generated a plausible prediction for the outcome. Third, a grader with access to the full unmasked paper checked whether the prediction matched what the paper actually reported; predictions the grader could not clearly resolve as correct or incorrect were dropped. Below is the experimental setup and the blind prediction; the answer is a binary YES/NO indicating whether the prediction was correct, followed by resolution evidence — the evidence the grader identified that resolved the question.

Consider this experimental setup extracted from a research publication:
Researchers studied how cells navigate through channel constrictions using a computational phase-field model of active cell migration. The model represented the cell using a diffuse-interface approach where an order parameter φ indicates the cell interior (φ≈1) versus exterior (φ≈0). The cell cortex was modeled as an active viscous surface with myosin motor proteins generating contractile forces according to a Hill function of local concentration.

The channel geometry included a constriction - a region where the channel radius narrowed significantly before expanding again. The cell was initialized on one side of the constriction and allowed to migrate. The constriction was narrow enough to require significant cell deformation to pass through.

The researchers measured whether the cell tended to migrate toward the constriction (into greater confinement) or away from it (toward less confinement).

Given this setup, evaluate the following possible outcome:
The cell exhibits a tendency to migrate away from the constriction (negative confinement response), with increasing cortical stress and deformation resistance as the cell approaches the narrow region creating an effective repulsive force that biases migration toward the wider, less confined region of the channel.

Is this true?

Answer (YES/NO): YES